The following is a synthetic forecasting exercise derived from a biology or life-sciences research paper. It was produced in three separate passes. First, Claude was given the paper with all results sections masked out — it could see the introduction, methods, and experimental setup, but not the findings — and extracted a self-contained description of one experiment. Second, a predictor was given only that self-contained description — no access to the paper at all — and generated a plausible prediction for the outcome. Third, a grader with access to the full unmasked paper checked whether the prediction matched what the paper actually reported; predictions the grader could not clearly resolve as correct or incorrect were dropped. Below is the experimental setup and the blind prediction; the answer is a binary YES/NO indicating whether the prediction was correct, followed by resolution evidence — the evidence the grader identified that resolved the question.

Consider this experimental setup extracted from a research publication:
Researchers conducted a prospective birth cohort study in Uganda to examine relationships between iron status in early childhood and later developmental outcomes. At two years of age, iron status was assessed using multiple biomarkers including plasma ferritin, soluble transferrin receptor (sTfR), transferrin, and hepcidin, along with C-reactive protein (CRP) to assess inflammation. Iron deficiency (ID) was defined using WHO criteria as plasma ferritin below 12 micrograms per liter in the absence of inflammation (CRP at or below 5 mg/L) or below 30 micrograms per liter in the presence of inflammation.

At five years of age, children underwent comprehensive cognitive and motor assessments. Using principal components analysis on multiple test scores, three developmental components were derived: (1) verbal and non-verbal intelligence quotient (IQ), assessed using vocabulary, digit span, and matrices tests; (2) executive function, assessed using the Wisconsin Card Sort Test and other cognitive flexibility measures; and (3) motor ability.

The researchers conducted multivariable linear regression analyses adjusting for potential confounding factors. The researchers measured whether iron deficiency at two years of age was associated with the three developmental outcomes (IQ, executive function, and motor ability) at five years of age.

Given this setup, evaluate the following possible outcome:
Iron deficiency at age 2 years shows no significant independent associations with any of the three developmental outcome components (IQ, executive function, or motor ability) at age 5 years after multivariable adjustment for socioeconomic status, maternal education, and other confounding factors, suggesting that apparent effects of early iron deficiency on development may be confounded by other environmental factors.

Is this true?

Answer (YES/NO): YES